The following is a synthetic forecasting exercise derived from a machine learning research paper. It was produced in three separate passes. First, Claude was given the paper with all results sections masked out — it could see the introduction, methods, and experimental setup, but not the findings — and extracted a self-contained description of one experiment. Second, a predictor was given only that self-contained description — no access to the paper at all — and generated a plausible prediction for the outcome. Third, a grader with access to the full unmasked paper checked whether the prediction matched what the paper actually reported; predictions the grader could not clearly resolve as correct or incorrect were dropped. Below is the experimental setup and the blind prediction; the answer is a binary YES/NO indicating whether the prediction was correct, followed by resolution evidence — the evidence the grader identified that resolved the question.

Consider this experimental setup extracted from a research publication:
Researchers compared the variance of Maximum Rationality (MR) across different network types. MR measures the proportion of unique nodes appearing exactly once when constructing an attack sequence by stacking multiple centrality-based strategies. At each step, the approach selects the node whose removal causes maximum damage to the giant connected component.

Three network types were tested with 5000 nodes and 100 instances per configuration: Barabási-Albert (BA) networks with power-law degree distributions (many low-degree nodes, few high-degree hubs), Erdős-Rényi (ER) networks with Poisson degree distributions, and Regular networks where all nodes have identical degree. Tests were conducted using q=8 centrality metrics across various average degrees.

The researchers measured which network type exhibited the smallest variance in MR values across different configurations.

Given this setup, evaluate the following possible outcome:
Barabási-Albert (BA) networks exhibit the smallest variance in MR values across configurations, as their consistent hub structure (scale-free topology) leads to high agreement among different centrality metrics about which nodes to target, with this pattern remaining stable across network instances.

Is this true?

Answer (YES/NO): YES